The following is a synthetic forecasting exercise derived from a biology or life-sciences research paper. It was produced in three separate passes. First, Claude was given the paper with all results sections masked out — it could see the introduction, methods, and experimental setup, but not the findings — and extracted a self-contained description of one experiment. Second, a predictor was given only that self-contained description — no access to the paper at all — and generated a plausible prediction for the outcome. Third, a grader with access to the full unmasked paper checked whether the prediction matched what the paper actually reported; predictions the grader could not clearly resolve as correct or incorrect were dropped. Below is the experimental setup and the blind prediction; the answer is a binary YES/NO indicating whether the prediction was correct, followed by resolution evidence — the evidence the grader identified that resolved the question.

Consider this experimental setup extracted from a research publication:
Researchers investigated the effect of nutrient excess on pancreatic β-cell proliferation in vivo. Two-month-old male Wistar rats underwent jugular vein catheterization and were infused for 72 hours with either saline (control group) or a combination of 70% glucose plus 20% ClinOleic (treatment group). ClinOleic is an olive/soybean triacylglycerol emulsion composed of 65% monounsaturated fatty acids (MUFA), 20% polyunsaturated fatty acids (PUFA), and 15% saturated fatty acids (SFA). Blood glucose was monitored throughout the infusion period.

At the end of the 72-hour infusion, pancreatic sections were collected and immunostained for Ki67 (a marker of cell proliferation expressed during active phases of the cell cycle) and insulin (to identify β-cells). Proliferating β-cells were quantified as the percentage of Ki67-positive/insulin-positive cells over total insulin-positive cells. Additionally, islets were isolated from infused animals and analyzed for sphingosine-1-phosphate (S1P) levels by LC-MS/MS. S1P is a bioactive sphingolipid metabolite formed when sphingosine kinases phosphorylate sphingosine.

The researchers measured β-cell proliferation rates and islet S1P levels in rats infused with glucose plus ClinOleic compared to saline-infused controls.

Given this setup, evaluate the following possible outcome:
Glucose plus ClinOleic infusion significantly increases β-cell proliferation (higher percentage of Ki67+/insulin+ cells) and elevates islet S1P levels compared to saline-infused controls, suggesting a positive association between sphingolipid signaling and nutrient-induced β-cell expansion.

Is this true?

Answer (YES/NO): YES